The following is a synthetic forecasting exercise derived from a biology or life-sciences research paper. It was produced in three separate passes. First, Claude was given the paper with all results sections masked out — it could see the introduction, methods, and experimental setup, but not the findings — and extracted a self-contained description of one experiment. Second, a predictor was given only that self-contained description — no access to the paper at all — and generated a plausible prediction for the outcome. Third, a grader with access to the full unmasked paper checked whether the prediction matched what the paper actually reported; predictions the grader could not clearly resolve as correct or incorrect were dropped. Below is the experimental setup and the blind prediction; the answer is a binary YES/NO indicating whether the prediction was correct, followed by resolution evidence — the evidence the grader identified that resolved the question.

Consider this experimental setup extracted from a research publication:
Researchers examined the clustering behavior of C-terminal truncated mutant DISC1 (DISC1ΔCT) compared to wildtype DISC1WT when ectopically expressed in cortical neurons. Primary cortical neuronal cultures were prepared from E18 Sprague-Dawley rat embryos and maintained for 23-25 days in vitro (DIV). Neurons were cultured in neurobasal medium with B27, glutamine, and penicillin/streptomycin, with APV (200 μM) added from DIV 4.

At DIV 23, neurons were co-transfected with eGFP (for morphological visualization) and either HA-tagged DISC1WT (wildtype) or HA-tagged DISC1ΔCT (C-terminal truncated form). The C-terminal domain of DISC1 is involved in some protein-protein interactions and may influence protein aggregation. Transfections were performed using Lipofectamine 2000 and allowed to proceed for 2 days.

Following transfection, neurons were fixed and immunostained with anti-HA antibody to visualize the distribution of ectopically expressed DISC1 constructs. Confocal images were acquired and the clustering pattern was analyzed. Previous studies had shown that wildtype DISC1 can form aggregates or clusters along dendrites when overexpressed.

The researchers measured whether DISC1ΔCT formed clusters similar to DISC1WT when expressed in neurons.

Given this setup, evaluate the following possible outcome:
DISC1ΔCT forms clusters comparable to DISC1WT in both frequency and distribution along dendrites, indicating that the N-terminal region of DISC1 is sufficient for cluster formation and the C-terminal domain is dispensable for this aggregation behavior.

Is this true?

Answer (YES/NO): YES